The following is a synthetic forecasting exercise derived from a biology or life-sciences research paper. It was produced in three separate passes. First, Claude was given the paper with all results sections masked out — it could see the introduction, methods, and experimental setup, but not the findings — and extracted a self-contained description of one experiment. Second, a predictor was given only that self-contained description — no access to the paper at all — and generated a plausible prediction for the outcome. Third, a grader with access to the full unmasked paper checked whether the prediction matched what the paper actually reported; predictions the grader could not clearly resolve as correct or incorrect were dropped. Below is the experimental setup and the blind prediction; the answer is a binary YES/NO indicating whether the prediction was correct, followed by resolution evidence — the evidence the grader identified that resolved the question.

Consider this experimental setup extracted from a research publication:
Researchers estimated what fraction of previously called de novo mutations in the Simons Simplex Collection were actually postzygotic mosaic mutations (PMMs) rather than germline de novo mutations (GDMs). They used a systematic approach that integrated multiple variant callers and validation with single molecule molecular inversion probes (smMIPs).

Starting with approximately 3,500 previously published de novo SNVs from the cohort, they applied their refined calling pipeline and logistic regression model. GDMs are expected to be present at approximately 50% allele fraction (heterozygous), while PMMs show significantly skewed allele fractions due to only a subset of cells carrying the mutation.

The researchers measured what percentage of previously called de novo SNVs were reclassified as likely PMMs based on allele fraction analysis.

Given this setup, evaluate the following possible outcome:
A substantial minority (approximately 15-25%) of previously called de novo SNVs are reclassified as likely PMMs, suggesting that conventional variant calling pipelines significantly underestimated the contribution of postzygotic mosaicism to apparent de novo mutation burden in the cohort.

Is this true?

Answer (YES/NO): YES